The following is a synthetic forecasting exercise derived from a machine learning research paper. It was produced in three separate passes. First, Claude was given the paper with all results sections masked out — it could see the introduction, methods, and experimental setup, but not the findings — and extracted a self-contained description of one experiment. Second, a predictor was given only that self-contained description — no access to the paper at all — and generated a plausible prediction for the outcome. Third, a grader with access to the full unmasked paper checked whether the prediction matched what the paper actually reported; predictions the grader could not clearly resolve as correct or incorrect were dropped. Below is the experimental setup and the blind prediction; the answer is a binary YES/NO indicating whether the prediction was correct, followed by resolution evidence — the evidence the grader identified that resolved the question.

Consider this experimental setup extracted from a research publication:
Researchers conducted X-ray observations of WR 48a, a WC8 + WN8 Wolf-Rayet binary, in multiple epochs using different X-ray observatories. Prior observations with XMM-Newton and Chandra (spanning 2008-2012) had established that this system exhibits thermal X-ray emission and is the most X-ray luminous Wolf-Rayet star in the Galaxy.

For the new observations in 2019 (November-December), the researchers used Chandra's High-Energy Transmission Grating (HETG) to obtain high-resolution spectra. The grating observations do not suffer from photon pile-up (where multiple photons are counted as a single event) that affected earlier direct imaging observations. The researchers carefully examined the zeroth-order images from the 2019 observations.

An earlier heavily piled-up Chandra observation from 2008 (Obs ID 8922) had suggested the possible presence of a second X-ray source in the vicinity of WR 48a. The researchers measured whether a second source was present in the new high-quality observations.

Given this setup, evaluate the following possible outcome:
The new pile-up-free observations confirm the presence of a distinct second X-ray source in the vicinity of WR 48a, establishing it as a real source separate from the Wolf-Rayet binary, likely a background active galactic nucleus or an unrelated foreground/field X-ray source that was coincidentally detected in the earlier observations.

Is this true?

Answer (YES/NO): NO